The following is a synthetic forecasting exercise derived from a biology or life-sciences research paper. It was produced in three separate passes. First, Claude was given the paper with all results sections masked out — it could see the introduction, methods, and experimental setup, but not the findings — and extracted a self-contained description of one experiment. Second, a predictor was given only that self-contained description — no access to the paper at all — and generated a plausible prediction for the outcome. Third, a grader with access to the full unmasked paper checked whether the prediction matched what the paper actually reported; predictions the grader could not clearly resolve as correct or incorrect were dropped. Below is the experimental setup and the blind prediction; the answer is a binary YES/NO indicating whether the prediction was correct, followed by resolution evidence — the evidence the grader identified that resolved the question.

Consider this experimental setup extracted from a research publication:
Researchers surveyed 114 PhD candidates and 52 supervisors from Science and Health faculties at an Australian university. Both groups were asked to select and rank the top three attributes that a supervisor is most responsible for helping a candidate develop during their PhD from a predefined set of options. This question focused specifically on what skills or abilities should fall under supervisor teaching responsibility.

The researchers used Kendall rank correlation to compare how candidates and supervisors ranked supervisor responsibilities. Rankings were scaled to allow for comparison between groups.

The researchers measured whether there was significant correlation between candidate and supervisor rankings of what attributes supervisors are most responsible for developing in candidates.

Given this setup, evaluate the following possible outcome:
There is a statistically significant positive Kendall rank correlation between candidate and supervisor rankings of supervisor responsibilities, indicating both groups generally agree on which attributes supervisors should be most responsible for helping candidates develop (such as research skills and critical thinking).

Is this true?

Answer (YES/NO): NO